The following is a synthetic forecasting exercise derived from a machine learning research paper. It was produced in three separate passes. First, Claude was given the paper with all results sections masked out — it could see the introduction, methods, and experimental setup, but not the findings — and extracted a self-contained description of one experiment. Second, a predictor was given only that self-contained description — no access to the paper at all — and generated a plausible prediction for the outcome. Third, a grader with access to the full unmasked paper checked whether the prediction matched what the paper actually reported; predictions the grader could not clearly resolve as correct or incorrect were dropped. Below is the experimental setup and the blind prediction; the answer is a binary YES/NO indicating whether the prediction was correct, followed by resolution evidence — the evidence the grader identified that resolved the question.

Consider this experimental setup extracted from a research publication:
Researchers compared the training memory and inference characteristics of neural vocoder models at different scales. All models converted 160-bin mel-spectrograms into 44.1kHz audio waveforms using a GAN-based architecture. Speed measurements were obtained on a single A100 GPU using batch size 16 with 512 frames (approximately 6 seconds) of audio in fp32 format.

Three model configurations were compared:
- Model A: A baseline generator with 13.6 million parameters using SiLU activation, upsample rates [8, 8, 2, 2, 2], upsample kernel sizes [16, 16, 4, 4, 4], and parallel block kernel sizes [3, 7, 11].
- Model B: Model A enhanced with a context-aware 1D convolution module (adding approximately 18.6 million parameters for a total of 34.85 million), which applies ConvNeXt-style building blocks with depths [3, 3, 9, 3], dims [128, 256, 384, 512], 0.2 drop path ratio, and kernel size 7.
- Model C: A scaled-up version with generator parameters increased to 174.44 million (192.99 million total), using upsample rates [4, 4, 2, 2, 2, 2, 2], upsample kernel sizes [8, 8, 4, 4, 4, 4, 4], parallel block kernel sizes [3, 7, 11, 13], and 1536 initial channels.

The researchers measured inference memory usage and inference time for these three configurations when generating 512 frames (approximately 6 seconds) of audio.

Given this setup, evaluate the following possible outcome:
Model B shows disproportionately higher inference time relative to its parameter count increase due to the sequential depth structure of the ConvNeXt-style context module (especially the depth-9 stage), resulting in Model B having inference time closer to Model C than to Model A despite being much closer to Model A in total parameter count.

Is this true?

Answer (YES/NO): NO